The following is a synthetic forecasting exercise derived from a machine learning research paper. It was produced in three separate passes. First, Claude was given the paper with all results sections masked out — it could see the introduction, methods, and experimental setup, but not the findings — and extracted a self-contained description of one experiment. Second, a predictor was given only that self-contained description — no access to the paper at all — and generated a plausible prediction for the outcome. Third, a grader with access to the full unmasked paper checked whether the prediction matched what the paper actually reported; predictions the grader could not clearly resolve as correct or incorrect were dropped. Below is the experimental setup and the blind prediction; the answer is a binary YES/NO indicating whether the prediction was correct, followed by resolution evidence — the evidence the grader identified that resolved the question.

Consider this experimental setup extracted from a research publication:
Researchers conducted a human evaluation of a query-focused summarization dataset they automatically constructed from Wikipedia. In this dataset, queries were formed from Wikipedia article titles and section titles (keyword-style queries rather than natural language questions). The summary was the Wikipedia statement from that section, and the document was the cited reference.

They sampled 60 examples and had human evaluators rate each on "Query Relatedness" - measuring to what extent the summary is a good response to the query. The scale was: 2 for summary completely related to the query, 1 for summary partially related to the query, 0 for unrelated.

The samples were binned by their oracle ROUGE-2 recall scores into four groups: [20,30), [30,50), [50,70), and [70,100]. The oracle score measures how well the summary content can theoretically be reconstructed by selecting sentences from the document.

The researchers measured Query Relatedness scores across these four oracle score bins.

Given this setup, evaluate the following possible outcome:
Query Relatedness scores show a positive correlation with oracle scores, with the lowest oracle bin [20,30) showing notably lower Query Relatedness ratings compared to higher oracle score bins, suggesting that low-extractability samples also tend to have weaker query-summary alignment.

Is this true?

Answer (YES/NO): NO